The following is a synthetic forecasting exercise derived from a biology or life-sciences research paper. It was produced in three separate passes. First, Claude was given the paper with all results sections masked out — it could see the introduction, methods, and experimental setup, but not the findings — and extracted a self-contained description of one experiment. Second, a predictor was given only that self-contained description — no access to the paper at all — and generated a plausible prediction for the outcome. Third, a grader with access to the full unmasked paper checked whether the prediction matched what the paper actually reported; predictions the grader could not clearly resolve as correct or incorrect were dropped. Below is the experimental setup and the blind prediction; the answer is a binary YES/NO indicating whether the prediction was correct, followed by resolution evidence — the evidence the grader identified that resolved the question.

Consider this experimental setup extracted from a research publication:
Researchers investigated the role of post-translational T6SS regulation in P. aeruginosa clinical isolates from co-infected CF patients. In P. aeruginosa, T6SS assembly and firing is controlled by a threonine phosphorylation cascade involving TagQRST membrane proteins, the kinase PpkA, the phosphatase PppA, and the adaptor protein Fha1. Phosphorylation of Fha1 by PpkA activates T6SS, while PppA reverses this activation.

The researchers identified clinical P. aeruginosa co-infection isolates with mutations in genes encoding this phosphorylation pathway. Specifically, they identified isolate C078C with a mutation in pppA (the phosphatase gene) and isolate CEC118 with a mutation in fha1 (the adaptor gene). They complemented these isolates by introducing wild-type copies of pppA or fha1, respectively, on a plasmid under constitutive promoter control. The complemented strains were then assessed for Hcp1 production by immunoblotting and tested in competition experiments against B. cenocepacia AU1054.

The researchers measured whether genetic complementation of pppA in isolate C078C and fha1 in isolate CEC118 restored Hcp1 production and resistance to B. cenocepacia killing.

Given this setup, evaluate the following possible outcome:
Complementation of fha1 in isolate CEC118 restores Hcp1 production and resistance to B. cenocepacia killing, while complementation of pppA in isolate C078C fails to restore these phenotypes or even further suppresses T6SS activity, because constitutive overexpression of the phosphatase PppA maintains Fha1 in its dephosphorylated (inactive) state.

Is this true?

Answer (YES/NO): NO